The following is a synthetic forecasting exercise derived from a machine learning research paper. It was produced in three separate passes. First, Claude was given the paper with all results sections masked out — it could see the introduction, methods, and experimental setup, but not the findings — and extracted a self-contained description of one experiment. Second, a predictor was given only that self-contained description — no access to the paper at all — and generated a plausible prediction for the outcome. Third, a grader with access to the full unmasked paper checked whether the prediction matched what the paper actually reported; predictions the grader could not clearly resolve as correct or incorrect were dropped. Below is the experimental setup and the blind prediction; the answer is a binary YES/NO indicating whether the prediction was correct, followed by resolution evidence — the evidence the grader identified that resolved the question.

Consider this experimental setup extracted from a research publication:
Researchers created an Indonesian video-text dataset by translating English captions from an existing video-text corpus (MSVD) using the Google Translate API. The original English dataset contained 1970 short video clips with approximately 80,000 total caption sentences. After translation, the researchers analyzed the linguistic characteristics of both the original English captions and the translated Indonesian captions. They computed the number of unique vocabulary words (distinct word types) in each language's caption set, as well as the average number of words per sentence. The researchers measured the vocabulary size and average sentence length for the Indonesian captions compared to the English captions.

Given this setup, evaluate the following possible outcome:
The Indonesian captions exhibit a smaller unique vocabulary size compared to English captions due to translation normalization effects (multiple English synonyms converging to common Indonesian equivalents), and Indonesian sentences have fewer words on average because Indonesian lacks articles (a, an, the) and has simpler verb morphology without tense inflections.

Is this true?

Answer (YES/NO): NO